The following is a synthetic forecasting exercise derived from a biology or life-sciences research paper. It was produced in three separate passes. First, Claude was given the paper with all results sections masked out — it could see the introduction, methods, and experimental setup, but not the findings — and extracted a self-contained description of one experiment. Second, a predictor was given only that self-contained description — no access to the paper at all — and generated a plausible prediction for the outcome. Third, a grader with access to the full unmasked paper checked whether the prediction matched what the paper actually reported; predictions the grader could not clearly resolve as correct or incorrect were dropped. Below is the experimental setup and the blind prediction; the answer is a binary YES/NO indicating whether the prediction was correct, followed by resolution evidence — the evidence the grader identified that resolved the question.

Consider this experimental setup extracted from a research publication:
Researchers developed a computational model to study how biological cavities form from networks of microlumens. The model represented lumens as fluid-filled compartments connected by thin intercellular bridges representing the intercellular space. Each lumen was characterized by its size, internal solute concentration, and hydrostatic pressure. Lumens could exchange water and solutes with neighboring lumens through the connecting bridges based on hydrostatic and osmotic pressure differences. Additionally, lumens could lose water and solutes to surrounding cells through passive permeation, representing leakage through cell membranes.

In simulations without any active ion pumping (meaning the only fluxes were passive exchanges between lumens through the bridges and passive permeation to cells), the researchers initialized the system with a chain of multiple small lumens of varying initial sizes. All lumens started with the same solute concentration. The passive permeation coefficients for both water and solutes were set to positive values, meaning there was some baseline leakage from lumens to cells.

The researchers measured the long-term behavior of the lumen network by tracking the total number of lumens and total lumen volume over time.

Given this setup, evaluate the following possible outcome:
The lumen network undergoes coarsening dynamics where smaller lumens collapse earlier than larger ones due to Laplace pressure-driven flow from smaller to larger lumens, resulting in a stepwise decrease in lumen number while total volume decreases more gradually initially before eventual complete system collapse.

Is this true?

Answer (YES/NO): NO